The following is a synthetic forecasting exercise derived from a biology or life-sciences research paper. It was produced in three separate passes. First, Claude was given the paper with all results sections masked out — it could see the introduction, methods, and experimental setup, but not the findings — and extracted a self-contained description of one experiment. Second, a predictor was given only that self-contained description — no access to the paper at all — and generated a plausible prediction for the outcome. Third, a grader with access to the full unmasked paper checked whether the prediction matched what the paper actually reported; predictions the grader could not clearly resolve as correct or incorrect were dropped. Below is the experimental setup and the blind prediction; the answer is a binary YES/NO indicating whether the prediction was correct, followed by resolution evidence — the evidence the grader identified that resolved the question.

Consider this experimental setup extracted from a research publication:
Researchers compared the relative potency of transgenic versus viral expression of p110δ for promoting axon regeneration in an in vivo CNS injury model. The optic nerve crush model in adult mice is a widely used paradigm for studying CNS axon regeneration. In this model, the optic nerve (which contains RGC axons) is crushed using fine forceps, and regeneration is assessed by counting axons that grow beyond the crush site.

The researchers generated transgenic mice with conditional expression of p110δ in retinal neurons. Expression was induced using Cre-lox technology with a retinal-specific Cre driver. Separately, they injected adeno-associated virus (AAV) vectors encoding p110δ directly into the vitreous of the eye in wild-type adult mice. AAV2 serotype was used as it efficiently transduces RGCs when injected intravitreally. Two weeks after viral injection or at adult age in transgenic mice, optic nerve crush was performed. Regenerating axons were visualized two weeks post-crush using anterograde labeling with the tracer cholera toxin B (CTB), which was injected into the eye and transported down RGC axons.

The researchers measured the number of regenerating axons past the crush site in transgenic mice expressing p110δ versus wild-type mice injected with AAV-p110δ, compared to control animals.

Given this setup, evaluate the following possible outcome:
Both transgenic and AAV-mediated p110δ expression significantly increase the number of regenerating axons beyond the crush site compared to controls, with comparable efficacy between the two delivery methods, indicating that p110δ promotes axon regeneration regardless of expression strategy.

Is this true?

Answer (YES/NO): NO